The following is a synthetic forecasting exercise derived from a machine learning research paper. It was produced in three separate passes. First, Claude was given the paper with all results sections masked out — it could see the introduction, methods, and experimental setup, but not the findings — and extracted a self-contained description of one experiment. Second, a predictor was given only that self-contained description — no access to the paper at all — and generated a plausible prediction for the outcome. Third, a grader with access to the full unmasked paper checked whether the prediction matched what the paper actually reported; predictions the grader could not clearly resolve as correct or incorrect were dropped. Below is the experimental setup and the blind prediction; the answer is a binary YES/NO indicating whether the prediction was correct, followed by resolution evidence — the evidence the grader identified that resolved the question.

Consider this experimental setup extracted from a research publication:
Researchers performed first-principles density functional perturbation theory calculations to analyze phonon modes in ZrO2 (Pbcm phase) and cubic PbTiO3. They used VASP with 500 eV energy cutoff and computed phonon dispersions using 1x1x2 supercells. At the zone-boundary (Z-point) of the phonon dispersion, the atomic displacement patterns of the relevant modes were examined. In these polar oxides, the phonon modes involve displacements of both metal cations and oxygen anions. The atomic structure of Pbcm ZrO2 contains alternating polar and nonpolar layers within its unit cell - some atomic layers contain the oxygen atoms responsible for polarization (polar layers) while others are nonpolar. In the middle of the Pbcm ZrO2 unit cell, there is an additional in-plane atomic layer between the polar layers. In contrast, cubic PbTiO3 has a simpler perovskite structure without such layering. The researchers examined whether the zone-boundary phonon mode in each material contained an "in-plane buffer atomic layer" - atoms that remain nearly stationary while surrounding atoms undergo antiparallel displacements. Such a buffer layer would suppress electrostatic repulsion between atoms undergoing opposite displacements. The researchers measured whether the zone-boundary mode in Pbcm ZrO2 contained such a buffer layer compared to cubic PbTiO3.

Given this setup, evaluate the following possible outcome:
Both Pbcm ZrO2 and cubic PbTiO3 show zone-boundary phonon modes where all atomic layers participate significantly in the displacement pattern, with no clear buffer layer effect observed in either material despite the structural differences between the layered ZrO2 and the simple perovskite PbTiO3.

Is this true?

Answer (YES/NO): NO